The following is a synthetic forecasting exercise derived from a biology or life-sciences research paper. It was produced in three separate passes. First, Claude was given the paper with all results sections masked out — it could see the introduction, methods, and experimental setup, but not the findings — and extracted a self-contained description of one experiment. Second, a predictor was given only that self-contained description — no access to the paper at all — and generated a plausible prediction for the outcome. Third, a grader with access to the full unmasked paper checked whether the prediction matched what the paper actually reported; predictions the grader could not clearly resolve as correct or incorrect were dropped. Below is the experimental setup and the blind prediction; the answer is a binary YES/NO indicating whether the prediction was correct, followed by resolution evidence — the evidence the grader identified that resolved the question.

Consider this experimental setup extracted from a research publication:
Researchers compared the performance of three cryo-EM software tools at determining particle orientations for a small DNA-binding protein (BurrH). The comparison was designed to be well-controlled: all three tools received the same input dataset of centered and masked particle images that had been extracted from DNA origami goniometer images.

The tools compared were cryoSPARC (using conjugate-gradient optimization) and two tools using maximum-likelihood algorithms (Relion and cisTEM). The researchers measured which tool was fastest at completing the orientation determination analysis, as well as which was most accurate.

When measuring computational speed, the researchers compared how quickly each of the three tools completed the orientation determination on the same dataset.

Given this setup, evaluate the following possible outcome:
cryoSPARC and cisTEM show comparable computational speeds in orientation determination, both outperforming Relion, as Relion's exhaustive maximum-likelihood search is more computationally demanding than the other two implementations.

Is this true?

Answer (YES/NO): NO